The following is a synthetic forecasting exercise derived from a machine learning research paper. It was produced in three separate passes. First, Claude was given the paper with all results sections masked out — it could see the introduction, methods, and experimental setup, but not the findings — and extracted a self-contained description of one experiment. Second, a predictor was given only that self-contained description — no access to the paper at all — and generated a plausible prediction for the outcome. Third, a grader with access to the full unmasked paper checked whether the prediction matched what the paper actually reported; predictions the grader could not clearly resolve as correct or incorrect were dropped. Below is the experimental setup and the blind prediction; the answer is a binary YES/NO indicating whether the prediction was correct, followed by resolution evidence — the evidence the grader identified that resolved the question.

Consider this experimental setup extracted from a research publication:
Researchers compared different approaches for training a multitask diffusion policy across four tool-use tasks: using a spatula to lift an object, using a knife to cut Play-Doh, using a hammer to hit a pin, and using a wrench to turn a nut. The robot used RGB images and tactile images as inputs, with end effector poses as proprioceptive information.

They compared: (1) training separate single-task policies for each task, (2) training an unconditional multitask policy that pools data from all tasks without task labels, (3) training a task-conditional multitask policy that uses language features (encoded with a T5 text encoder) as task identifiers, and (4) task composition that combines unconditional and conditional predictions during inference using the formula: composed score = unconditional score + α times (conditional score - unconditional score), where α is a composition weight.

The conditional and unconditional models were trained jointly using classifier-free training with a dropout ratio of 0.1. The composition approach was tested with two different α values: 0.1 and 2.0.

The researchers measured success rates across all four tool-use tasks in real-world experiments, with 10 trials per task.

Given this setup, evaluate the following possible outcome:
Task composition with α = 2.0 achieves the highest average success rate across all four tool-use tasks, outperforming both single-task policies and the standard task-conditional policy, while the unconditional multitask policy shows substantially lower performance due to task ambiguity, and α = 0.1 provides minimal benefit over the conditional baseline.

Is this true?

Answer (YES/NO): NO